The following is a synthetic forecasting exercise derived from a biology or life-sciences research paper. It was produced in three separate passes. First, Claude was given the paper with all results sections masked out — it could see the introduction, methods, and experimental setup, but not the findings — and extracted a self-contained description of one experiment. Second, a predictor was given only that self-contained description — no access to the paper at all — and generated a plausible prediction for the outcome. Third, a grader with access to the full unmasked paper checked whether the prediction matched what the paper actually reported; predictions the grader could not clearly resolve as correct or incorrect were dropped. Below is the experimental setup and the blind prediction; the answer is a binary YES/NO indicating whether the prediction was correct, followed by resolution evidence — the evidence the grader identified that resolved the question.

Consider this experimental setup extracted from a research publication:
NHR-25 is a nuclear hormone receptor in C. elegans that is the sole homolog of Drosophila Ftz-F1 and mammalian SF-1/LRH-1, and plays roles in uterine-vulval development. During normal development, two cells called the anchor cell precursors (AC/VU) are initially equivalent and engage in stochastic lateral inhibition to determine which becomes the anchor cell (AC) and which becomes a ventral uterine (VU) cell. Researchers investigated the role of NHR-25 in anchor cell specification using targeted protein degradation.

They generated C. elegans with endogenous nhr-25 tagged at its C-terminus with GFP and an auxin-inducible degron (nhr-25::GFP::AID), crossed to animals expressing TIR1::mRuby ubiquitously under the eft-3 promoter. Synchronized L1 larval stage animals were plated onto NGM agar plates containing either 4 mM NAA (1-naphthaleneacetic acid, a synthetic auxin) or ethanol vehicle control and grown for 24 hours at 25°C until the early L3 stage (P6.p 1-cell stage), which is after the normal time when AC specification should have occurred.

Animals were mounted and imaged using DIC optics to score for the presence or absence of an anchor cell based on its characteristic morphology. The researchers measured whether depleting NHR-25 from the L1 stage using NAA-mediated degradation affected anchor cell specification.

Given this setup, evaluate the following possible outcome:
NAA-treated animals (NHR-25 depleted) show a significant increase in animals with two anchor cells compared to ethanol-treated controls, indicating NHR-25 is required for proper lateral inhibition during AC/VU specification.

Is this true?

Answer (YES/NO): NO